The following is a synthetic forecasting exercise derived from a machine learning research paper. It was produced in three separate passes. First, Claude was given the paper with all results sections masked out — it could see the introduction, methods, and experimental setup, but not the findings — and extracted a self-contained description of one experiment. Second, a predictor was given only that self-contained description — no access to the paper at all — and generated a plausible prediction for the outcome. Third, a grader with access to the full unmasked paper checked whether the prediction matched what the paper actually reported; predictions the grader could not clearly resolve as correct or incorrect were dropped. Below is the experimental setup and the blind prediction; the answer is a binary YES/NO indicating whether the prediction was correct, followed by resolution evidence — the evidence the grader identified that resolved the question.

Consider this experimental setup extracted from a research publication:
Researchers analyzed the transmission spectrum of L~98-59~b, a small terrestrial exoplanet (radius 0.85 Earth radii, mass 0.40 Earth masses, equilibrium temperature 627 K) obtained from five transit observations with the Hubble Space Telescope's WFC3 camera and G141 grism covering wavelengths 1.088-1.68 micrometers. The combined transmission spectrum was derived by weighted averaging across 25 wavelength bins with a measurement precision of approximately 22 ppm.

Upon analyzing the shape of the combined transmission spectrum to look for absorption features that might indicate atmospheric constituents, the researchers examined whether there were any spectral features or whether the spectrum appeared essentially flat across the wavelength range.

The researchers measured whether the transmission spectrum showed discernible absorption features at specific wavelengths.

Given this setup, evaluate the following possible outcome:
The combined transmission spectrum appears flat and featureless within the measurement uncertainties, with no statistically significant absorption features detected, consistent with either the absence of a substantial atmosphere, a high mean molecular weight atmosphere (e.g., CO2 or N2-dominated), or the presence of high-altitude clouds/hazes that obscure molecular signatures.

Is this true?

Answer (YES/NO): YES